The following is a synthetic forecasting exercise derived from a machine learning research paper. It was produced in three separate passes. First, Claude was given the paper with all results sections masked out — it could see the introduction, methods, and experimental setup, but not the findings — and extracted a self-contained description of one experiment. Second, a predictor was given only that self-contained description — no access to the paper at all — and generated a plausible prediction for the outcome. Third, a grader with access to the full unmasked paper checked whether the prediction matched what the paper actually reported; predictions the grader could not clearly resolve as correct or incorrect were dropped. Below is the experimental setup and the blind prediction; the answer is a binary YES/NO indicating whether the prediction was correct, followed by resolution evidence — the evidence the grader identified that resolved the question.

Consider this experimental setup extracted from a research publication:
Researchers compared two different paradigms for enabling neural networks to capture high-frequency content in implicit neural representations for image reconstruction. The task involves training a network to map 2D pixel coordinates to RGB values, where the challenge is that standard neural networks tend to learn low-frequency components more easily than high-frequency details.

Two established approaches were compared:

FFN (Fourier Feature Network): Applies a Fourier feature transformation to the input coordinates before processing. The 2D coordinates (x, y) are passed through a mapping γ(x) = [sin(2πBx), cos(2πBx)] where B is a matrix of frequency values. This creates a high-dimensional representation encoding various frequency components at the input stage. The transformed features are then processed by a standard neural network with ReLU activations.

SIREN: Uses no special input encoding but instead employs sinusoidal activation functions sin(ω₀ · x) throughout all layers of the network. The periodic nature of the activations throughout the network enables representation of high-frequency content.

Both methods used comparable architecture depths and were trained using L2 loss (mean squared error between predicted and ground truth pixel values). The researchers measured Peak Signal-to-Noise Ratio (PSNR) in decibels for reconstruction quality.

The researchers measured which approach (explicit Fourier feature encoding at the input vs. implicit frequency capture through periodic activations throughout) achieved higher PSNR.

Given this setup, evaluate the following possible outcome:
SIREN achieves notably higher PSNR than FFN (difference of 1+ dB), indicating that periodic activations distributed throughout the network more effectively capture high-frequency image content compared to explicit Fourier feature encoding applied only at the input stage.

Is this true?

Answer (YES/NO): NO